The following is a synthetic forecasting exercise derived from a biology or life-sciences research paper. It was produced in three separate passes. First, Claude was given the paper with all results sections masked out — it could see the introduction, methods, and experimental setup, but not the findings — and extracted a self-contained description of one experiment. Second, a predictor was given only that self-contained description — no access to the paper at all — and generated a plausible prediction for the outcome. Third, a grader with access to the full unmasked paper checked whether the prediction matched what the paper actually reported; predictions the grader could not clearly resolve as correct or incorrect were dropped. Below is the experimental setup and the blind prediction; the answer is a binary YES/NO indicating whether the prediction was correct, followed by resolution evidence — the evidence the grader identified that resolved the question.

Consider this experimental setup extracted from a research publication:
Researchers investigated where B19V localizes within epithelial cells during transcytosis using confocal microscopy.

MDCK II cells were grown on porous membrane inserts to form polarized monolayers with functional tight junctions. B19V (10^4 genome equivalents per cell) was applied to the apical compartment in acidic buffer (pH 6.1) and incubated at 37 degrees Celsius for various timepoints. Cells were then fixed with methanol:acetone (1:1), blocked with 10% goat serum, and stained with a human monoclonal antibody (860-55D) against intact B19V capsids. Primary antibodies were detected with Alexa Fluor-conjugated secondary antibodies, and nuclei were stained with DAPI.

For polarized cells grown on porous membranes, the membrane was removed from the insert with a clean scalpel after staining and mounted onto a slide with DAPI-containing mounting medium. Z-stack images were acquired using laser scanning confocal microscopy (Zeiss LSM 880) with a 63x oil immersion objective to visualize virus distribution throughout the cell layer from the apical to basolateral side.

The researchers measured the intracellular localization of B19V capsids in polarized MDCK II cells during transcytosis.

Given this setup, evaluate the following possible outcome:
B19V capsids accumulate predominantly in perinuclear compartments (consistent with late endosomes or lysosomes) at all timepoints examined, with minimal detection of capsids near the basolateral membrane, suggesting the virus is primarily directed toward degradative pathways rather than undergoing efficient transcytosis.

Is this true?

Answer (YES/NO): NO